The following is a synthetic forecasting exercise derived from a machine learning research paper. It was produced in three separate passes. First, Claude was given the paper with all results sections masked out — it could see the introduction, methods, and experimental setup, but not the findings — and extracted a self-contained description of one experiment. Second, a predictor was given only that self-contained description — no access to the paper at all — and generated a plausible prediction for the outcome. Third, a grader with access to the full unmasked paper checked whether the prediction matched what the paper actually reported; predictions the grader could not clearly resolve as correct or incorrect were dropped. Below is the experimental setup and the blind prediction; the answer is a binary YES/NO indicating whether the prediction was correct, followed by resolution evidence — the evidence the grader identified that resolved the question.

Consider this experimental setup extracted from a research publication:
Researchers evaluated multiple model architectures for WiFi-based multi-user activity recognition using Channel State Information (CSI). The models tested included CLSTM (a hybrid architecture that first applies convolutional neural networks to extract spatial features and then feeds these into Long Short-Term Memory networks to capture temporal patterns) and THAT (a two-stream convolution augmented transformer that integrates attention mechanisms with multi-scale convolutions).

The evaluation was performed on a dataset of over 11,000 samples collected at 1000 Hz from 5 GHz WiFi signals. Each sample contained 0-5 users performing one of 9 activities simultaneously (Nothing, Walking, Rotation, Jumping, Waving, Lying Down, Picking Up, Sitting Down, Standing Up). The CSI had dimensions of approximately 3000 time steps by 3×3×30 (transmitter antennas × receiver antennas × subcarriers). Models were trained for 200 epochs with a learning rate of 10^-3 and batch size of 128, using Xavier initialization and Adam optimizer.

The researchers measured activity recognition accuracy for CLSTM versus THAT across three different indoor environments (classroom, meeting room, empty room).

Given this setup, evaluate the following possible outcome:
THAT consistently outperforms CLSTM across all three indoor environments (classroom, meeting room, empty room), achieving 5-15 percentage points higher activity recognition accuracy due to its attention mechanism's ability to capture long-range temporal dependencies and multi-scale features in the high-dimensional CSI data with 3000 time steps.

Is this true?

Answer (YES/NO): NO